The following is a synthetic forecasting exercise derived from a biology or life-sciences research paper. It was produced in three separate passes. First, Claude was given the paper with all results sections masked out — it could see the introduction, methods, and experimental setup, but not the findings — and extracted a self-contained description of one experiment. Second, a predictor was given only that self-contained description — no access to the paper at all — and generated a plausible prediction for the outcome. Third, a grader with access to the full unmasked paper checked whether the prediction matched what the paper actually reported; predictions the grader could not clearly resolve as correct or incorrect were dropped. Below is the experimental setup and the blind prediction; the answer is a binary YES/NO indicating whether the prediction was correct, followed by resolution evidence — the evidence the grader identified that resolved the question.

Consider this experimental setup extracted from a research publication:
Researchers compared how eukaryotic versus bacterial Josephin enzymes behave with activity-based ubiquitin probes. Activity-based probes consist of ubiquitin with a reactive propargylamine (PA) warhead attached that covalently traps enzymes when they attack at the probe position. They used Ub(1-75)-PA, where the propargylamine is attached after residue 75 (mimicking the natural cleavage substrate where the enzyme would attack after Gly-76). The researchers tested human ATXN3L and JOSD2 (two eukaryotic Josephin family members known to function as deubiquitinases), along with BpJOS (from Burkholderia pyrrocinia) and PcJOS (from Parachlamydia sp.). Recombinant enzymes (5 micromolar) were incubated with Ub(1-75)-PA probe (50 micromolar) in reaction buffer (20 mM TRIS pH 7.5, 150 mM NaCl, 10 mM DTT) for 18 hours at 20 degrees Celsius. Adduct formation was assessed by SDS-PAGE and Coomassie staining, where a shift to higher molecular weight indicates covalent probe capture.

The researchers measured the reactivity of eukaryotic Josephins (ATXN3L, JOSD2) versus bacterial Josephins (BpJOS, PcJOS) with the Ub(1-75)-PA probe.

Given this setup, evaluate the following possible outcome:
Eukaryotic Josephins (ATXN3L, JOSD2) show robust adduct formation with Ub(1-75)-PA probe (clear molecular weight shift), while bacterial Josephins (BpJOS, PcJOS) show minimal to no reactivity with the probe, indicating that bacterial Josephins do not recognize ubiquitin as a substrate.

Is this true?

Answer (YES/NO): NO